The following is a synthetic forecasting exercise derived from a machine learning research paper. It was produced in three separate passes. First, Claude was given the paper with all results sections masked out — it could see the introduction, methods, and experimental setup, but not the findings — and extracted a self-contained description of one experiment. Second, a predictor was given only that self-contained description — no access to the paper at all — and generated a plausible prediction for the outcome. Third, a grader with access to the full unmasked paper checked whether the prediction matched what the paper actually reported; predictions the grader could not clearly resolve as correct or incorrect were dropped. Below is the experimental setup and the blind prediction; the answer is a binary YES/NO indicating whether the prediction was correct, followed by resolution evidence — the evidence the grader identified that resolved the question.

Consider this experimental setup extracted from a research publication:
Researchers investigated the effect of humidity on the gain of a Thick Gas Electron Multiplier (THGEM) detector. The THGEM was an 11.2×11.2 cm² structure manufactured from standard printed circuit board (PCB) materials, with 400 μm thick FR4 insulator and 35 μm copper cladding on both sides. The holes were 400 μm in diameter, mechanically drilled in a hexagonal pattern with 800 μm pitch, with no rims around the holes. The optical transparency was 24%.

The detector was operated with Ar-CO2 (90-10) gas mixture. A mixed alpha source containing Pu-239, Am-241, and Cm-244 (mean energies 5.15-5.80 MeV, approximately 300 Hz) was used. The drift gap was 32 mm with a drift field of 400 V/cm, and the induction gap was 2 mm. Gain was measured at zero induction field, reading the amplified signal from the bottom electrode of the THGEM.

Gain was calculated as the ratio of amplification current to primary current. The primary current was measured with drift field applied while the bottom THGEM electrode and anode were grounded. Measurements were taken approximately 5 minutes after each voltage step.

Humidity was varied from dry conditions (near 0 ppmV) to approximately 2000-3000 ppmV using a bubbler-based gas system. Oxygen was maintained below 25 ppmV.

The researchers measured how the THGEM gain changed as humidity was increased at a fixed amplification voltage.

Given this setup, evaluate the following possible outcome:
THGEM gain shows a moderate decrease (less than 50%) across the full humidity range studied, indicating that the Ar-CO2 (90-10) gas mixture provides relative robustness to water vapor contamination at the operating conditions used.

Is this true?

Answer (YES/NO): NO